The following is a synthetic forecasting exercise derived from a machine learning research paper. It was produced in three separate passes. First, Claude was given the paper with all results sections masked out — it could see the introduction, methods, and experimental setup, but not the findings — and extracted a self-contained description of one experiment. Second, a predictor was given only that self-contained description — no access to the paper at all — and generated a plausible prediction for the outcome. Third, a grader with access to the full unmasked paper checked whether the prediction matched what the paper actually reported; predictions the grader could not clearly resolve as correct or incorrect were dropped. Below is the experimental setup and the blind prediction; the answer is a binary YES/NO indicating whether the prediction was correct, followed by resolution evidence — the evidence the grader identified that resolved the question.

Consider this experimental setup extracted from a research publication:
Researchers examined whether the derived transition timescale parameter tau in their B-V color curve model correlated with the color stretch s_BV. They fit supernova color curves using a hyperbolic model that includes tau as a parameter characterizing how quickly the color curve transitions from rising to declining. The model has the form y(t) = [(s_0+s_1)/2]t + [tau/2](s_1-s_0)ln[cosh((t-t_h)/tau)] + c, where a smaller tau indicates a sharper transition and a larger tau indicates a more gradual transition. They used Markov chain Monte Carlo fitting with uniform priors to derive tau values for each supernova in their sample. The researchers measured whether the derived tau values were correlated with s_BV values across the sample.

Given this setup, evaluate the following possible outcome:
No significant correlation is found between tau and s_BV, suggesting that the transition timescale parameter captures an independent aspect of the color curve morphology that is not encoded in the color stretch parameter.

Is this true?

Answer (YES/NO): NO